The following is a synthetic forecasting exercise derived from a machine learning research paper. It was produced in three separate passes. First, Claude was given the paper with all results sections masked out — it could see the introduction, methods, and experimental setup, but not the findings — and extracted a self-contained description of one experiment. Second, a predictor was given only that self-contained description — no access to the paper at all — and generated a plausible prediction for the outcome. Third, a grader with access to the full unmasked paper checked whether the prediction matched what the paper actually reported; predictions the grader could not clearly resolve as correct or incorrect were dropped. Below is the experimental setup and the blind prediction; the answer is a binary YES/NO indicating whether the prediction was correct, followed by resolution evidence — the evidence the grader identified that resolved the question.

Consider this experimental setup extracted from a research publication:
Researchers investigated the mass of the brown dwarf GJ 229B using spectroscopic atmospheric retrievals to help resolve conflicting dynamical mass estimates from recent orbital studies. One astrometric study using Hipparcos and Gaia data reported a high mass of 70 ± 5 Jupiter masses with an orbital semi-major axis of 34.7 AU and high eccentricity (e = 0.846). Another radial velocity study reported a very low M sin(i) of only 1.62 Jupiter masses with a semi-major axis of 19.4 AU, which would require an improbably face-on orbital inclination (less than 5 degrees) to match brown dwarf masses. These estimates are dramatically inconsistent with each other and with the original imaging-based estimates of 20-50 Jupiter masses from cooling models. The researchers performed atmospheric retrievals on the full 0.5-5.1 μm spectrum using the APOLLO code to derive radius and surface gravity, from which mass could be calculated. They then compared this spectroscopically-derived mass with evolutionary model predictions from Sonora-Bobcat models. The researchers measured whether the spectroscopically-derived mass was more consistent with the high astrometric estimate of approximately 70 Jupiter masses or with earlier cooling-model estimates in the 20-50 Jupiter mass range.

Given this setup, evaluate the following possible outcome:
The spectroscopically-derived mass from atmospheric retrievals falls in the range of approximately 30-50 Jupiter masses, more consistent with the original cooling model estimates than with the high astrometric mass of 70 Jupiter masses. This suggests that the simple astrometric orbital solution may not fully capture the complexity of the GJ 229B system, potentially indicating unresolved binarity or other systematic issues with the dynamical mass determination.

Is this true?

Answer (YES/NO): YES